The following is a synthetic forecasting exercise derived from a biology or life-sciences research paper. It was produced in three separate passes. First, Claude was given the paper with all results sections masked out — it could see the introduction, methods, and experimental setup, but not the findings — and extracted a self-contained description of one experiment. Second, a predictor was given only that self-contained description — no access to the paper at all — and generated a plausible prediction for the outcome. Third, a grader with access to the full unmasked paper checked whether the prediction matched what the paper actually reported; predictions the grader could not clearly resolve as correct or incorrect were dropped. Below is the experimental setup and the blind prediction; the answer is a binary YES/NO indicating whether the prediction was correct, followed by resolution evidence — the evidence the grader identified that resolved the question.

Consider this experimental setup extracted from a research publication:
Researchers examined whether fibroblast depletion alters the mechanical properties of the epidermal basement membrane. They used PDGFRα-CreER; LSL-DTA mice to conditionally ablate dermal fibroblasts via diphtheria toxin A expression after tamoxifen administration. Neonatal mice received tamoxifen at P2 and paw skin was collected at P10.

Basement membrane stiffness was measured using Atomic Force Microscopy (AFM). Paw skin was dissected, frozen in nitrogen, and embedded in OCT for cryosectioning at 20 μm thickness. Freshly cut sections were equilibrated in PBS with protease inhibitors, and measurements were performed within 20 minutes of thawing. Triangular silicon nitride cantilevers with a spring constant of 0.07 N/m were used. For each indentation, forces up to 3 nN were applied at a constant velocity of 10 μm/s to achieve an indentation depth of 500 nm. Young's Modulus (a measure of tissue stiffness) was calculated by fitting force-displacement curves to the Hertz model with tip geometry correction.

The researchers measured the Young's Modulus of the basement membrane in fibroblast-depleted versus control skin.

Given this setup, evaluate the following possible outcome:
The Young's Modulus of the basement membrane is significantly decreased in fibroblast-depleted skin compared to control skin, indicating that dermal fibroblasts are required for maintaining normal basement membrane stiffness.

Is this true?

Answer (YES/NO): YES